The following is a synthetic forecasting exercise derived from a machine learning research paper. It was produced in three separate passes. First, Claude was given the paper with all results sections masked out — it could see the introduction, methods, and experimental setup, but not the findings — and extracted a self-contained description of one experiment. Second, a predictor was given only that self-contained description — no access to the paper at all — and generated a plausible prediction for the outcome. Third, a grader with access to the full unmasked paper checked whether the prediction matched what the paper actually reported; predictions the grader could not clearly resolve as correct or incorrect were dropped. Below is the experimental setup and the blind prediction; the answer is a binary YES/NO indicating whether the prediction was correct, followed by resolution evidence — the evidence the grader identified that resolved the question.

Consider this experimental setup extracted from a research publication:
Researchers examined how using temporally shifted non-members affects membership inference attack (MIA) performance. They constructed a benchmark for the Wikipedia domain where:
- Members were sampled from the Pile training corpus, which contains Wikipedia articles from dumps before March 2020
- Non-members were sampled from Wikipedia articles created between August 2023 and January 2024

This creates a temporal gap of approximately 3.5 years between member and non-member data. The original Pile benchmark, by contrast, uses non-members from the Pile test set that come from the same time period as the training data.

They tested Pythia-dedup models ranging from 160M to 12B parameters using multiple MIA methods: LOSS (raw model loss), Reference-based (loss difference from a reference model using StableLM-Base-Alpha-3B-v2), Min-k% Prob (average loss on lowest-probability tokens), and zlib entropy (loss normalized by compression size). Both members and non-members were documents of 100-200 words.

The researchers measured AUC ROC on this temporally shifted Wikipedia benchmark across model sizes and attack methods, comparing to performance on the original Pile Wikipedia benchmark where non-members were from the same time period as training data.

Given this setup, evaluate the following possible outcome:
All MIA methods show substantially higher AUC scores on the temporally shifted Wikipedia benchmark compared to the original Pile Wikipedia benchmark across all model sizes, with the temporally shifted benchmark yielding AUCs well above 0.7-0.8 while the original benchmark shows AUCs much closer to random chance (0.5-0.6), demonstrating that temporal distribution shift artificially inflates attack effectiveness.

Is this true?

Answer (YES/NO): NO